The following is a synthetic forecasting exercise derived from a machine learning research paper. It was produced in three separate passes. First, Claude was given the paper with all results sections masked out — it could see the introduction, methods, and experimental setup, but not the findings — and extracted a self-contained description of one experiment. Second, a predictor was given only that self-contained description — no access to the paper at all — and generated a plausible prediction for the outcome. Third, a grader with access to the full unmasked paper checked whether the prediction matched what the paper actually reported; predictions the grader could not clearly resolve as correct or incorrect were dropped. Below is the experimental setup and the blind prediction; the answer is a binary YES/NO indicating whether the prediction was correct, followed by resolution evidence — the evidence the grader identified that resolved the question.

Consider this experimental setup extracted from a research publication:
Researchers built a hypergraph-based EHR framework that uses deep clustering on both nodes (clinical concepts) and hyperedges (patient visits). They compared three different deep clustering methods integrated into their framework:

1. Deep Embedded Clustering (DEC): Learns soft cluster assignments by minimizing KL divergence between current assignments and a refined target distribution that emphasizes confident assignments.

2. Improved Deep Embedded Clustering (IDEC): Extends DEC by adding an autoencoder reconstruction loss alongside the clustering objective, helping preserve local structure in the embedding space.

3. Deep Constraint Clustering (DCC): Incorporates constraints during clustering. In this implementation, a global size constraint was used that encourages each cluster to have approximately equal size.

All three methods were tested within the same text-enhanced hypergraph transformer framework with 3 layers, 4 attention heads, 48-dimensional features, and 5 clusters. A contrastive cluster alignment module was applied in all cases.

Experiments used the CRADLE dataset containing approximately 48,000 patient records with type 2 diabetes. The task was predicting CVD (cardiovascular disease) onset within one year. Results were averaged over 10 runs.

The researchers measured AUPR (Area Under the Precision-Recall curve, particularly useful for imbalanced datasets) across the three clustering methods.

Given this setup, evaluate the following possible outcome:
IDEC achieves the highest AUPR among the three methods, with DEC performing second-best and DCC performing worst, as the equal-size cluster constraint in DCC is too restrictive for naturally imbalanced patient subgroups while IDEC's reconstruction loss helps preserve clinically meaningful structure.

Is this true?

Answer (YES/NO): NO